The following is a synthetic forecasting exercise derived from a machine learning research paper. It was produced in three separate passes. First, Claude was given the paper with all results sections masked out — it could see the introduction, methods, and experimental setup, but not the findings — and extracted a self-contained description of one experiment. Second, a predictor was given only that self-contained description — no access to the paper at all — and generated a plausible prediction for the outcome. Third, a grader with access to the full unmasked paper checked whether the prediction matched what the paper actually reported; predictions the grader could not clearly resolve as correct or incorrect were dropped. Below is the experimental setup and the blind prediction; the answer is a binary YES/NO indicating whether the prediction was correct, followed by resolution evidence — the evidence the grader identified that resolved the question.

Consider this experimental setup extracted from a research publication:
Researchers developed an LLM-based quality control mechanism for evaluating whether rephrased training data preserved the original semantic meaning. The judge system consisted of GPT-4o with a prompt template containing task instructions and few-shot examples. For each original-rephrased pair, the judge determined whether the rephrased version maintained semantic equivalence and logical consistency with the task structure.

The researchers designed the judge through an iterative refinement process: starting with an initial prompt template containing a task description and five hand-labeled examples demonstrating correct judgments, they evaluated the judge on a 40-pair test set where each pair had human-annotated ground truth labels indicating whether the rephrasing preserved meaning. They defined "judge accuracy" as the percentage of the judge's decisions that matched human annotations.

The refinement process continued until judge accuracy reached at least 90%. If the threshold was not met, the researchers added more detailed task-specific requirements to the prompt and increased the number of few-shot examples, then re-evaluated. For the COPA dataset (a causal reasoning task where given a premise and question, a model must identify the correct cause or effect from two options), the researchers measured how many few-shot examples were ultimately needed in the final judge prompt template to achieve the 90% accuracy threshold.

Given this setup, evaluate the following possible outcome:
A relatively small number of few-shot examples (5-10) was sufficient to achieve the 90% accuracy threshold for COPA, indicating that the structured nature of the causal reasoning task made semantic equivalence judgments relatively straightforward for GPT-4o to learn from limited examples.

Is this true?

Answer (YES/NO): NO